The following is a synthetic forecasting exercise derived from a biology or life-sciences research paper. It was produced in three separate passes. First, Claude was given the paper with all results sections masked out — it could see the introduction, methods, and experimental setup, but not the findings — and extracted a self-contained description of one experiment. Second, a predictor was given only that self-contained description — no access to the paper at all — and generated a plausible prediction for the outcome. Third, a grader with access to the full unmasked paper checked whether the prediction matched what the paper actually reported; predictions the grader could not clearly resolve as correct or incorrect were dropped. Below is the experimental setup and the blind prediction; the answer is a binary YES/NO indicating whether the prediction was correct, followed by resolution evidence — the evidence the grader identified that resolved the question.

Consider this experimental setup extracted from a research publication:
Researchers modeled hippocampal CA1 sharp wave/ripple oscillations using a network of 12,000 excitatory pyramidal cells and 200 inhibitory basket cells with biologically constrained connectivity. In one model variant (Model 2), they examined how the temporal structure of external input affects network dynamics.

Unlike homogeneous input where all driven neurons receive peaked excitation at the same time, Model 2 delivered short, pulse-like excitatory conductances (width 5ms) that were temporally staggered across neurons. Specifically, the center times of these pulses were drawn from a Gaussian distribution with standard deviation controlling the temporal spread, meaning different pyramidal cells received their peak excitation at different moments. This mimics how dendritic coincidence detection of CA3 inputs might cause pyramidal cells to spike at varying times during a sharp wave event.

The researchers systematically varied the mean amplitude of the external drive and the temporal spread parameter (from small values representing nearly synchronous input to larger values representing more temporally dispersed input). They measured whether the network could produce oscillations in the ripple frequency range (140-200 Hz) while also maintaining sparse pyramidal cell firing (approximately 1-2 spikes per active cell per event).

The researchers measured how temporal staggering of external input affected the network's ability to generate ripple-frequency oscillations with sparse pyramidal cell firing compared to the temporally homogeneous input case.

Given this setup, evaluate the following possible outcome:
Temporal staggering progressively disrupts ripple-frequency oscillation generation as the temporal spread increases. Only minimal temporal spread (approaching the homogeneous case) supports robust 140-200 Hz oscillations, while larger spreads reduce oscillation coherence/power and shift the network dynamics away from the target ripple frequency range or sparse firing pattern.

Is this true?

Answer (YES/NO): NO